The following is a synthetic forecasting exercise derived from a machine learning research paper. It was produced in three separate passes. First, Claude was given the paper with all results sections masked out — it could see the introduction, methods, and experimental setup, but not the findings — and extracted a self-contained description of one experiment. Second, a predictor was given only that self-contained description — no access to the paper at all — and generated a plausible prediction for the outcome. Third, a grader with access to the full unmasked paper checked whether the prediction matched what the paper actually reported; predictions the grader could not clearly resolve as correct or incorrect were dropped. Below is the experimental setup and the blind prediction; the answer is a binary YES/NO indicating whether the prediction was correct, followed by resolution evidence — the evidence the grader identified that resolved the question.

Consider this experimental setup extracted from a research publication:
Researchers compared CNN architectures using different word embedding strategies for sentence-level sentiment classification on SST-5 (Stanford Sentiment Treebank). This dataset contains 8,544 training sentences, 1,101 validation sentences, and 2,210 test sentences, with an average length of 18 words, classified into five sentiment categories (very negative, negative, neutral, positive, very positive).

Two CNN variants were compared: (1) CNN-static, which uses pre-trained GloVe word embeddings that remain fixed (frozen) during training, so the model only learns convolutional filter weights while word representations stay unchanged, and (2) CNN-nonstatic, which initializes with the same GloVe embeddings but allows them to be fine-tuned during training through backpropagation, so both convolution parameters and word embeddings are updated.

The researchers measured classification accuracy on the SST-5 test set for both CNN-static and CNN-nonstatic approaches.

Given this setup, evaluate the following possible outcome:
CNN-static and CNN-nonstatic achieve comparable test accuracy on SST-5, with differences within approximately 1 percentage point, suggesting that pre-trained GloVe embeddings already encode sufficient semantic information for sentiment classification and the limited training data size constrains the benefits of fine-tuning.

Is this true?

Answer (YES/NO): YES